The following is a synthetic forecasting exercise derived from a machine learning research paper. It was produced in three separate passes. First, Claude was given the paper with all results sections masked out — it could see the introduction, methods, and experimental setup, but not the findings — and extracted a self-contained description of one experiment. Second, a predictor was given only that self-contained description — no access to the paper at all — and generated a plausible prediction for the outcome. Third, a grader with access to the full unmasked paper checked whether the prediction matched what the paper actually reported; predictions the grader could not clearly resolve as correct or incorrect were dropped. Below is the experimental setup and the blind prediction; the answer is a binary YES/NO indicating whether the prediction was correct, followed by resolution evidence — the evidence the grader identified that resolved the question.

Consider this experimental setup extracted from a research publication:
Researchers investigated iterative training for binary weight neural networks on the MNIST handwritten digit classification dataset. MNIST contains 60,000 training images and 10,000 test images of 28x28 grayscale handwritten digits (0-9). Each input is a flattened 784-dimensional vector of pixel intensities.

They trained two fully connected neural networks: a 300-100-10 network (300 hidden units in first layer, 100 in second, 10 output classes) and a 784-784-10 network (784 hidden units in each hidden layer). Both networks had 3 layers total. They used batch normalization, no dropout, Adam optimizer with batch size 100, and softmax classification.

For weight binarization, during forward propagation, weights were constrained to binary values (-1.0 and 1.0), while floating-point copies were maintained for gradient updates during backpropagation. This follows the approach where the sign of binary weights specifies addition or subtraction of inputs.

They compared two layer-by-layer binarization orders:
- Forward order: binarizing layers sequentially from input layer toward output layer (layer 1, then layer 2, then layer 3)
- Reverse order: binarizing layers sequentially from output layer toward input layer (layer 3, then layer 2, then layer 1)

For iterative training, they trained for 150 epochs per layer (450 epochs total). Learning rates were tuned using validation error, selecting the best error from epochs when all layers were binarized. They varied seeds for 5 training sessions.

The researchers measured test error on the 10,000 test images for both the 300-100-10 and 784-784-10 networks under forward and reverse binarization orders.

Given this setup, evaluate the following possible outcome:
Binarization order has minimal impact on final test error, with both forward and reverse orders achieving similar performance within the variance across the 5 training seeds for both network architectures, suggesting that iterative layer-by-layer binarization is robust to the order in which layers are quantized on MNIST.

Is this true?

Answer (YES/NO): NO